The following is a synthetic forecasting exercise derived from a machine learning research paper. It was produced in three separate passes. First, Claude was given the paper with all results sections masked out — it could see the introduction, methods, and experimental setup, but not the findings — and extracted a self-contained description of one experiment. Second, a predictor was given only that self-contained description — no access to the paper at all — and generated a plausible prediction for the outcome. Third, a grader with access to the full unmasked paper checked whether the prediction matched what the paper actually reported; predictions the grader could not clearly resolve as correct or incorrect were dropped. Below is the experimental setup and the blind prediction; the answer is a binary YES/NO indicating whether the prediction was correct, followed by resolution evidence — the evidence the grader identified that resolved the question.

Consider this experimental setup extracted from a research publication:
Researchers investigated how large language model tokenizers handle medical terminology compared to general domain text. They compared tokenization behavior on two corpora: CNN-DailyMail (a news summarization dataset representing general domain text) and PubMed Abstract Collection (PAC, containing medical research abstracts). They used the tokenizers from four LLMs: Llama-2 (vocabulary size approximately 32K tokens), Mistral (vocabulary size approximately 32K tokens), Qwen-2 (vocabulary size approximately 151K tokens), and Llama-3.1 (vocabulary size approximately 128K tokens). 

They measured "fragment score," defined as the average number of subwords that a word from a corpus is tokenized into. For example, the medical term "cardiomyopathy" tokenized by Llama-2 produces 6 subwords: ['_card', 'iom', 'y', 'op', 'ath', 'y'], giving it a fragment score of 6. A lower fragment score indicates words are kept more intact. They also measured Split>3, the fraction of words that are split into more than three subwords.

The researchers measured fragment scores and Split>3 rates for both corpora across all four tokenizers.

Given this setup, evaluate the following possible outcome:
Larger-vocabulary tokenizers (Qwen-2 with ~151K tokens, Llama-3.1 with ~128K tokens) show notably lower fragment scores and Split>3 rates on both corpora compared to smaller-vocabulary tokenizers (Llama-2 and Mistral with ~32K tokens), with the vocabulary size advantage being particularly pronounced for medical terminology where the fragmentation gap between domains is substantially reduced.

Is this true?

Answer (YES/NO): NO